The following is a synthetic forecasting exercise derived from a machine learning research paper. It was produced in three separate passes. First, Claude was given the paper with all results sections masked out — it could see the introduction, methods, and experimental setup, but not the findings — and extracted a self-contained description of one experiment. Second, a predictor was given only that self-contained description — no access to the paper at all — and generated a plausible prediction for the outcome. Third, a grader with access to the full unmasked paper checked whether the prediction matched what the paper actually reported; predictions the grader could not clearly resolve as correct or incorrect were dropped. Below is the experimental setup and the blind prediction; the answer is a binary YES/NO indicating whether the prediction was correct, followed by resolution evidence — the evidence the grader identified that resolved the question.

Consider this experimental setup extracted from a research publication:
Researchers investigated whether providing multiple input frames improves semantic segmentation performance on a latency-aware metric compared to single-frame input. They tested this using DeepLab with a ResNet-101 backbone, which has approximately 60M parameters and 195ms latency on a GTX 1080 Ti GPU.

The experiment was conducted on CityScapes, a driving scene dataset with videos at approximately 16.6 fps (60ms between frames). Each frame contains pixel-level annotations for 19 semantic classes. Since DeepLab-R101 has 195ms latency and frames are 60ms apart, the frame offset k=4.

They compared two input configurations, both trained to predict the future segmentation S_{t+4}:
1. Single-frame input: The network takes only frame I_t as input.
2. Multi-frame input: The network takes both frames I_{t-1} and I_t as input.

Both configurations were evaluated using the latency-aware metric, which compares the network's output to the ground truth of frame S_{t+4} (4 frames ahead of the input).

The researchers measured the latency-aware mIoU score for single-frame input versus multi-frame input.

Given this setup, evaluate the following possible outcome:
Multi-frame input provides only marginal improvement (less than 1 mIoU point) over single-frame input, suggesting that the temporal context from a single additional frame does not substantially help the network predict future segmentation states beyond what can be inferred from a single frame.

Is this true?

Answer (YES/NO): NO